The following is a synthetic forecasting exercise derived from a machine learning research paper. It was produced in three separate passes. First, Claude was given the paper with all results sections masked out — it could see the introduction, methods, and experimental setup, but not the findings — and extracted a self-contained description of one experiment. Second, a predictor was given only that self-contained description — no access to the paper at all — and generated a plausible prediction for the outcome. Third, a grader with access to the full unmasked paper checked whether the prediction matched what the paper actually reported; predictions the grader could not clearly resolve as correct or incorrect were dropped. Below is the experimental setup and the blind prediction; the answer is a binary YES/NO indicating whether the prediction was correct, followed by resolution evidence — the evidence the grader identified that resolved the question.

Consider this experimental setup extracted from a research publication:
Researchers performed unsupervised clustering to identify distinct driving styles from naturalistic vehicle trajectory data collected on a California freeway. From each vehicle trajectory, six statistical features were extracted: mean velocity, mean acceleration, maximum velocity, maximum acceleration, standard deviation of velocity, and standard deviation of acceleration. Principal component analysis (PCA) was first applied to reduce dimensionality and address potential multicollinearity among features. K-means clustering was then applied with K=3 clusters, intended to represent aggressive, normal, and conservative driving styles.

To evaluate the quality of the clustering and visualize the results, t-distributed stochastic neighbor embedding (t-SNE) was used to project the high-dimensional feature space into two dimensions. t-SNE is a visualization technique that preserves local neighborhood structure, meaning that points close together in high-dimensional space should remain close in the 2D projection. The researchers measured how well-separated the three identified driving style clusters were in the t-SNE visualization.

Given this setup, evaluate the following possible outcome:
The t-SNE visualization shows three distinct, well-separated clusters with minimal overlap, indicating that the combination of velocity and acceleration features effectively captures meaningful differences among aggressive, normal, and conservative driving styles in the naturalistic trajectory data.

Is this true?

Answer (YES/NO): YES